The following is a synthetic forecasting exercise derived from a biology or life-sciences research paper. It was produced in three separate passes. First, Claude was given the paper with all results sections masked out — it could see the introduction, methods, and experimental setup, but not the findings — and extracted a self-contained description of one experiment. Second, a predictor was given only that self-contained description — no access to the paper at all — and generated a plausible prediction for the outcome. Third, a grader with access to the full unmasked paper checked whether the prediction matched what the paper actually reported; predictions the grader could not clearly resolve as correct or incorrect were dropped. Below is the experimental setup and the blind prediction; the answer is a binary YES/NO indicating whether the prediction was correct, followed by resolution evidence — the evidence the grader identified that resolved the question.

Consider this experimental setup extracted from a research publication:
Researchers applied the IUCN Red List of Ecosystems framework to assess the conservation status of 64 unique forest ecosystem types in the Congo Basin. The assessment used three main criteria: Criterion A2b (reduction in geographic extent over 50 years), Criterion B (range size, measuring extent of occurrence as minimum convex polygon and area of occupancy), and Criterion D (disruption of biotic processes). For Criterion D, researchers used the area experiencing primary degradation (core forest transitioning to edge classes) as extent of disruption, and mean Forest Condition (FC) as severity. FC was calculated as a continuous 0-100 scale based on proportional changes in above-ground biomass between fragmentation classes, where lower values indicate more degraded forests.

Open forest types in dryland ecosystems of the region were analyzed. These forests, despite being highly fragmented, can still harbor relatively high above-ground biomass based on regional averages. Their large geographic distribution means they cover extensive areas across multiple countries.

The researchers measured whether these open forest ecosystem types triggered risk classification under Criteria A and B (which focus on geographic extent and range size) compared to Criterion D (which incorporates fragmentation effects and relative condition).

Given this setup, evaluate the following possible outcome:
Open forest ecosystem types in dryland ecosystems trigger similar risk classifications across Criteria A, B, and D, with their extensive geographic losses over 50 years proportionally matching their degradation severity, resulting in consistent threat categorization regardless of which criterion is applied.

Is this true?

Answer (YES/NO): NO